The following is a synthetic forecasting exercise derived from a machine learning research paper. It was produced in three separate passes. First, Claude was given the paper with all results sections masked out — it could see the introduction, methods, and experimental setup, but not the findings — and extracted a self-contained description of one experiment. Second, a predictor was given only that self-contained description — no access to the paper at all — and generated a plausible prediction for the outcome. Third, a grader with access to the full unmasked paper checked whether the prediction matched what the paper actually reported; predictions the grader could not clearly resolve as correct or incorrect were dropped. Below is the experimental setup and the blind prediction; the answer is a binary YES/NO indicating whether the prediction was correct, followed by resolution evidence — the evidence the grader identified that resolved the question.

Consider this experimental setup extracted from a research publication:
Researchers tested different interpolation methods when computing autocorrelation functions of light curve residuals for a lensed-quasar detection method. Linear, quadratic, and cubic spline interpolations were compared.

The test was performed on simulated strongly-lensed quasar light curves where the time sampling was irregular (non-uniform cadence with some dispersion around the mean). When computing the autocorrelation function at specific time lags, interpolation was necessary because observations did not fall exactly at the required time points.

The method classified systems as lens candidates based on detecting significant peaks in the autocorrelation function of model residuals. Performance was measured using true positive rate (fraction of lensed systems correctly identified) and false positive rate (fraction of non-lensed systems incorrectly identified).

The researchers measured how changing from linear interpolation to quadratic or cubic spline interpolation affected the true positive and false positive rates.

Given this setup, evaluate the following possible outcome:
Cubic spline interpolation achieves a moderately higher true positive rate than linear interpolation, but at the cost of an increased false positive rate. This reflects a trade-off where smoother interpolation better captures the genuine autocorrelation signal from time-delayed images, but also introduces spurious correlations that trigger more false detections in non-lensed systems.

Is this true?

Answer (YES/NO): NO